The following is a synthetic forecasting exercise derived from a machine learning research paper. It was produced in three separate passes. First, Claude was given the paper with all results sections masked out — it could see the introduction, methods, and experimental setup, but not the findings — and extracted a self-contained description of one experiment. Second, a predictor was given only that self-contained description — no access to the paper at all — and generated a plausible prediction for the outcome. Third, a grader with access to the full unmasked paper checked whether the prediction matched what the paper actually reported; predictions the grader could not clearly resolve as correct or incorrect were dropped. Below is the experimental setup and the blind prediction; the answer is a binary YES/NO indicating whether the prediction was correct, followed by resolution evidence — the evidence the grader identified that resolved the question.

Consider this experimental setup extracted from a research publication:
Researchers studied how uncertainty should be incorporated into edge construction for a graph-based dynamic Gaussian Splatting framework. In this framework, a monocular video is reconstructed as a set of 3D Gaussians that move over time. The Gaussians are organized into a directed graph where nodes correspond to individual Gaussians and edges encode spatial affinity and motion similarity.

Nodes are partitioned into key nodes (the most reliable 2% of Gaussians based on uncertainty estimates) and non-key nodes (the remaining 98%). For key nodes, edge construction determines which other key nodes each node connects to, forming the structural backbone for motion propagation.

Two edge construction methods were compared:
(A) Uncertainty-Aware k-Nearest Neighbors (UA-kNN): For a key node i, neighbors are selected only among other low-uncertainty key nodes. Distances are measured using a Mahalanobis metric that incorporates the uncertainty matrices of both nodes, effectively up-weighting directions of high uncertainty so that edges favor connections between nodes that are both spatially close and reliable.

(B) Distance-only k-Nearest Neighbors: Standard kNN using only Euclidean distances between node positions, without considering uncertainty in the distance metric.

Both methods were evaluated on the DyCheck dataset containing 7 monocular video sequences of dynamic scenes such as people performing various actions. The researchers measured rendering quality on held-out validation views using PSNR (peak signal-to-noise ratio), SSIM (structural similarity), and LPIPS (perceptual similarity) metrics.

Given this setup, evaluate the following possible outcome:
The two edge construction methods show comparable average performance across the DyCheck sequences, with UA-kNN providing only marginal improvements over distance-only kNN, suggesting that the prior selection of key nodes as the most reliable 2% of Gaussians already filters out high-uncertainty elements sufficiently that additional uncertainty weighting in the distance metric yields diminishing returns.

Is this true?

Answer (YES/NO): NO